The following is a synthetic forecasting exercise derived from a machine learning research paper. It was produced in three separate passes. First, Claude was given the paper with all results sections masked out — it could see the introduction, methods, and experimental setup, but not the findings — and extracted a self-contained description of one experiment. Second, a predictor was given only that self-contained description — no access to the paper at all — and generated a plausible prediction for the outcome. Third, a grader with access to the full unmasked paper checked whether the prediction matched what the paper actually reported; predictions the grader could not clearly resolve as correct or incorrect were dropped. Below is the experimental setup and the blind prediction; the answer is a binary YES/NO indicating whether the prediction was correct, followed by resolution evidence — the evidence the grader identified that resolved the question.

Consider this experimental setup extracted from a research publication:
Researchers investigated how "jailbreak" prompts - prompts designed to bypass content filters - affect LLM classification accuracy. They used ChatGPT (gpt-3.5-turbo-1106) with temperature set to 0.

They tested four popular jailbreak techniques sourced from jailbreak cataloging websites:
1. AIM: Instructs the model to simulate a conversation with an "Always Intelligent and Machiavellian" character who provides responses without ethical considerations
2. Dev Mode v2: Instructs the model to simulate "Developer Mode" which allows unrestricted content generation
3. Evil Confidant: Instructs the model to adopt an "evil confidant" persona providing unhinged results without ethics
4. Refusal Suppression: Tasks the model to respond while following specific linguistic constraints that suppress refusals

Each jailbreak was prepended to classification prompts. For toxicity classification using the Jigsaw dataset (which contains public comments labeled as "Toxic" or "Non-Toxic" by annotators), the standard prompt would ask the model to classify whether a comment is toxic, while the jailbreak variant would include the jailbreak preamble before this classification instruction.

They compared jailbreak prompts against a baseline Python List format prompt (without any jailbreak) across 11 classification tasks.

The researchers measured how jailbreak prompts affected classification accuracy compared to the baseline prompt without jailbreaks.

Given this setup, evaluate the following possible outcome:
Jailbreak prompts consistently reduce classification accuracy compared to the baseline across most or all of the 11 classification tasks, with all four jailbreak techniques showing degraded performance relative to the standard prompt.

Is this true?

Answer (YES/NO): YES